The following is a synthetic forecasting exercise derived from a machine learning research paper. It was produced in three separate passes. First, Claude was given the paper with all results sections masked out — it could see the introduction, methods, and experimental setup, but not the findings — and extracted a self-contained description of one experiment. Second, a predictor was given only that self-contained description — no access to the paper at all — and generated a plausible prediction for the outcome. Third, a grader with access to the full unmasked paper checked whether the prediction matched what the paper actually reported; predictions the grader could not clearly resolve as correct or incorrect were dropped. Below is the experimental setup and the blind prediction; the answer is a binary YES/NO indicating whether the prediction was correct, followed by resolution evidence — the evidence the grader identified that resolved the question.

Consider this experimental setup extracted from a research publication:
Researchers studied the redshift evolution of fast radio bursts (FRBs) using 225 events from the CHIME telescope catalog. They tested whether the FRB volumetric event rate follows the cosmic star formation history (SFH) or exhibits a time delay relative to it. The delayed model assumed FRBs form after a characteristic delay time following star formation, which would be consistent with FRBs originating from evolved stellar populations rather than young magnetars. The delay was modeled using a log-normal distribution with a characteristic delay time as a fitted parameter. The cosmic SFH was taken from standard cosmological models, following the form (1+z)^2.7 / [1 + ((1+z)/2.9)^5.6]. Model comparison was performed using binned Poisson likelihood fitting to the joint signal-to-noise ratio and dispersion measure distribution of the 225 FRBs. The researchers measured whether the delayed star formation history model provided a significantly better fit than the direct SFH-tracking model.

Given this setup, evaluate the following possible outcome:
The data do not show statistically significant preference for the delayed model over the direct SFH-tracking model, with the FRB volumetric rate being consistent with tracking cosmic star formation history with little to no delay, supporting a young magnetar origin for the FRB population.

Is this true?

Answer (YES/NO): YES